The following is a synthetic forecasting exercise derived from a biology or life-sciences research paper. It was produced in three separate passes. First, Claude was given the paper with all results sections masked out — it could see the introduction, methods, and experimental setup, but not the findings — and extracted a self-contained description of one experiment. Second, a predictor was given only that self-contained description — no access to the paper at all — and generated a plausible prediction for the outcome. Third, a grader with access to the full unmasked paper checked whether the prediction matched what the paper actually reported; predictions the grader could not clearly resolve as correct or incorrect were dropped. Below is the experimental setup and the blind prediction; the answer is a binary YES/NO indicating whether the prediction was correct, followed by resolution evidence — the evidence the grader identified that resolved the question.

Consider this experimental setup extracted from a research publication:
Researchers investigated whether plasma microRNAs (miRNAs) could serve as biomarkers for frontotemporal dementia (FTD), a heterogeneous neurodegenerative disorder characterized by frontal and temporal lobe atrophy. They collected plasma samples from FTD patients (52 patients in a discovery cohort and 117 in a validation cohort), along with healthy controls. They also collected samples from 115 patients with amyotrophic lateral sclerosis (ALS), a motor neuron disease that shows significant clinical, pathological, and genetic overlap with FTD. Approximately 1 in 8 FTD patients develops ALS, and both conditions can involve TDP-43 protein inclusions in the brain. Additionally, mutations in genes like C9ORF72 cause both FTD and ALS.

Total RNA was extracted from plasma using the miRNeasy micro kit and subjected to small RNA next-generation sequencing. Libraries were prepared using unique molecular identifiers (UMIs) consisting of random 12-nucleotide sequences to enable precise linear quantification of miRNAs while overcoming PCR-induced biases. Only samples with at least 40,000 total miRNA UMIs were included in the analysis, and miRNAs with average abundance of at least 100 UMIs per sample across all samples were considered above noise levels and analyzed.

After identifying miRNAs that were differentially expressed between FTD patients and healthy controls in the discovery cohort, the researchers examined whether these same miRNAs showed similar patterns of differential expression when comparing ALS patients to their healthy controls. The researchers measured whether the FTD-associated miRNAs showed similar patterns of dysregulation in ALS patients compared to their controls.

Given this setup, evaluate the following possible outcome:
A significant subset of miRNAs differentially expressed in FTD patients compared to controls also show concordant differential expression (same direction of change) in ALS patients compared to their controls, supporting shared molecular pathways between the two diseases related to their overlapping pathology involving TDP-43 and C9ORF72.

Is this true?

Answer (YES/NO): YES